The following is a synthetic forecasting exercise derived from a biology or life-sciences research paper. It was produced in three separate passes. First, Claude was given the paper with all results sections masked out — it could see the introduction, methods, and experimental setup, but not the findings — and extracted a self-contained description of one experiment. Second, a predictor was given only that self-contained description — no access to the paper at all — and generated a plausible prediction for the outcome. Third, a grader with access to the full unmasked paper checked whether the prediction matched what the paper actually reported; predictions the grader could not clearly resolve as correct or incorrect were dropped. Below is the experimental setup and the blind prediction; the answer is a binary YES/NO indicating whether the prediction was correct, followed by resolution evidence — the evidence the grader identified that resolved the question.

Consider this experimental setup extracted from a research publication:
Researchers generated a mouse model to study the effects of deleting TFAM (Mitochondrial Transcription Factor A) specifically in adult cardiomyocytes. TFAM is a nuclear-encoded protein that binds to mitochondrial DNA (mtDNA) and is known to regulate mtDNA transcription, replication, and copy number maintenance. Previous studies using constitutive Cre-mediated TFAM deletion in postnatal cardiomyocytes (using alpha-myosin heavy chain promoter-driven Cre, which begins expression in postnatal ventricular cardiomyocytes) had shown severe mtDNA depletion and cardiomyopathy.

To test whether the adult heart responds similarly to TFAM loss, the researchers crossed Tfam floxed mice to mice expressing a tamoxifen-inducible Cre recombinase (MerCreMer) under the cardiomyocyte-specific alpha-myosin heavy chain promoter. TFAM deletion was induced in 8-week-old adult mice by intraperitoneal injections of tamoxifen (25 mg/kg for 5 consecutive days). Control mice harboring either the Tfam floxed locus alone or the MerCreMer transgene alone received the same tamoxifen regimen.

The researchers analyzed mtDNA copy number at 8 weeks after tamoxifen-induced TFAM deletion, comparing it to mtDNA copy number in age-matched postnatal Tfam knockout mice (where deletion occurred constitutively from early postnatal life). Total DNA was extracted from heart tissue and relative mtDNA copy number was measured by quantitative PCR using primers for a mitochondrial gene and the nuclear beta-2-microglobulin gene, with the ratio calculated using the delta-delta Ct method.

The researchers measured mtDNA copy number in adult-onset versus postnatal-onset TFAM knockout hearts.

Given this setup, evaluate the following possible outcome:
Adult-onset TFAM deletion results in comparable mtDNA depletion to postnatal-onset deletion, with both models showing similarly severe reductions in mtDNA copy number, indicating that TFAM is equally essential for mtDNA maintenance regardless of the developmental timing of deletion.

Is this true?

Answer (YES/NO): NO